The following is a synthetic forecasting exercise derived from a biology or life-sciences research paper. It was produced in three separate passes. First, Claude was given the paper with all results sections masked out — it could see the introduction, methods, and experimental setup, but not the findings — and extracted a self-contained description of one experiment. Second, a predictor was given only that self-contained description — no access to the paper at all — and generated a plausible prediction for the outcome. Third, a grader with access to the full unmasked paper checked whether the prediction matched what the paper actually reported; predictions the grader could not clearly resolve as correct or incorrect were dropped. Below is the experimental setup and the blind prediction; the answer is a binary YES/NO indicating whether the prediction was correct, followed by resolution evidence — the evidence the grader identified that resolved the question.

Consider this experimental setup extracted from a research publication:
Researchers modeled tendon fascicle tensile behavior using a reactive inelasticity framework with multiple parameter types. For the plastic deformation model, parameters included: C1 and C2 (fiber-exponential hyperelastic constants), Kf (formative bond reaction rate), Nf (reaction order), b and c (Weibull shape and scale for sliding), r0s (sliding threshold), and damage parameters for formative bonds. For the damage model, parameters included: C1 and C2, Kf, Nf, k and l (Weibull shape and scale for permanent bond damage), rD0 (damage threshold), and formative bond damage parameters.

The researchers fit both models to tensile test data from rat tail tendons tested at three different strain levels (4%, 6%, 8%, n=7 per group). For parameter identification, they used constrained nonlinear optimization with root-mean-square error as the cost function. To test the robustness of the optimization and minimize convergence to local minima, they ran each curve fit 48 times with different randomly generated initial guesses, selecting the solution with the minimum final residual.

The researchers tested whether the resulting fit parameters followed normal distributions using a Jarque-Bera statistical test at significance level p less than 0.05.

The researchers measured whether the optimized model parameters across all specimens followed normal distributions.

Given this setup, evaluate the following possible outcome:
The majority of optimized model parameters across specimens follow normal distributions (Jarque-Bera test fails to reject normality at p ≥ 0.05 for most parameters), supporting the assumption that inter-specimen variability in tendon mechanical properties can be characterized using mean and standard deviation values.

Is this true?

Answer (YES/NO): NO